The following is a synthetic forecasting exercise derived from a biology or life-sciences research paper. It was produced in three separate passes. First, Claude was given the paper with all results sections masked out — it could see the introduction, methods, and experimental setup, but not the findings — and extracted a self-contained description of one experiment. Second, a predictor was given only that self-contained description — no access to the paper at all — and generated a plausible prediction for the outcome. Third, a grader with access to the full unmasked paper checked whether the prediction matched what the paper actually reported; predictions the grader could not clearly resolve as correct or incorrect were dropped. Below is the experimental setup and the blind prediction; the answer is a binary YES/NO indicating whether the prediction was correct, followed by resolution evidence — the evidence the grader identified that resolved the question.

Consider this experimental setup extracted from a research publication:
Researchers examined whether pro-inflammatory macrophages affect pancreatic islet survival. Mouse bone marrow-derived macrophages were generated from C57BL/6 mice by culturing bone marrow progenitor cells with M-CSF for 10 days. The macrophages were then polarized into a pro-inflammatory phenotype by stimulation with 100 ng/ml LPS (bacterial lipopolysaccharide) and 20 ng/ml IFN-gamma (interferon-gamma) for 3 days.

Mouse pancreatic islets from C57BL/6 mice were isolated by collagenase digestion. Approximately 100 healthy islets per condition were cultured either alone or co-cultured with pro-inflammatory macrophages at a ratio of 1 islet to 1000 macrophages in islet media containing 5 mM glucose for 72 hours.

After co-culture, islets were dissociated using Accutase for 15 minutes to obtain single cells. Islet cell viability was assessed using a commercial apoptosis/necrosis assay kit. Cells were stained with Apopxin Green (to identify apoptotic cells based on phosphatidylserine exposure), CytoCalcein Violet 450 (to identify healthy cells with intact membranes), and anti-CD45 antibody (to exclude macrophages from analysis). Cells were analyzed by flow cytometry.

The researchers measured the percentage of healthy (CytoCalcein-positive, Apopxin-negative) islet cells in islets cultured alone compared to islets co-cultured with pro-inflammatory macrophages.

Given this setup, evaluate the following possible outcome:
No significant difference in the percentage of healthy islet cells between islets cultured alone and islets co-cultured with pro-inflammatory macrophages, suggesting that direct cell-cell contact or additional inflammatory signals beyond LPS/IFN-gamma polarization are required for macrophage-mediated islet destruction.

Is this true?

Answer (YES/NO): YES